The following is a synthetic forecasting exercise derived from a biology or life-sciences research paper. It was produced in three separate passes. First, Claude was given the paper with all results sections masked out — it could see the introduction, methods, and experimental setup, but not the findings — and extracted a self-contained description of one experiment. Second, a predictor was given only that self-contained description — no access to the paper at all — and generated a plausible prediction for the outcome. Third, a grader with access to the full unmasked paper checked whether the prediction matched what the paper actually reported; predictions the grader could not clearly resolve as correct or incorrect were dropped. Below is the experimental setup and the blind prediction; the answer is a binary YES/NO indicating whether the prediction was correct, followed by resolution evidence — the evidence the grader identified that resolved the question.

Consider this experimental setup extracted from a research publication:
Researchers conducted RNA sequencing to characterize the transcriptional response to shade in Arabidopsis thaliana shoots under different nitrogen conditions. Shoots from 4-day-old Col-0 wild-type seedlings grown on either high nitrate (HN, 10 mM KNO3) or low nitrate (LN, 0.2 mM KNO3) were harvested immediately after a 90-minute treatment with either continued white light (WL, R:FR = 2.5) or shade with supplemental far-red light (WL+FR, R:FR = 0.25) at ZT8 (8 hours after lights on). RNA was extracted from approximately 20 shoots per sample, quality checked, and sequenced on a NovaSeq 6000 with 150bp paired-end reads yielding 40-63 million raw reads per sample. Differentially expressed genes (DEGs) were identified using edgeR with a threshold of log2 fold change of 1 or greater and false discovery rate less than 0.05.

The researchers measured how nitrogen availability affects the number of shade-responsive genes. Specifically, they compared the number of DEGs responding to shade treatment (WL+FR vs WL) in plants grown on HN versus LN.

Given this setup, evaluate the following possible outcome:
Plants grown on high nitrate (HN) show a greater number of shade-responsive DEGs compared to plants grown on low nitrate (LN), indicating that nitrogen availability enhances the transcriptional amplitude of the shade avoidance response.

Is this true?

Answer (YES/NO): YES